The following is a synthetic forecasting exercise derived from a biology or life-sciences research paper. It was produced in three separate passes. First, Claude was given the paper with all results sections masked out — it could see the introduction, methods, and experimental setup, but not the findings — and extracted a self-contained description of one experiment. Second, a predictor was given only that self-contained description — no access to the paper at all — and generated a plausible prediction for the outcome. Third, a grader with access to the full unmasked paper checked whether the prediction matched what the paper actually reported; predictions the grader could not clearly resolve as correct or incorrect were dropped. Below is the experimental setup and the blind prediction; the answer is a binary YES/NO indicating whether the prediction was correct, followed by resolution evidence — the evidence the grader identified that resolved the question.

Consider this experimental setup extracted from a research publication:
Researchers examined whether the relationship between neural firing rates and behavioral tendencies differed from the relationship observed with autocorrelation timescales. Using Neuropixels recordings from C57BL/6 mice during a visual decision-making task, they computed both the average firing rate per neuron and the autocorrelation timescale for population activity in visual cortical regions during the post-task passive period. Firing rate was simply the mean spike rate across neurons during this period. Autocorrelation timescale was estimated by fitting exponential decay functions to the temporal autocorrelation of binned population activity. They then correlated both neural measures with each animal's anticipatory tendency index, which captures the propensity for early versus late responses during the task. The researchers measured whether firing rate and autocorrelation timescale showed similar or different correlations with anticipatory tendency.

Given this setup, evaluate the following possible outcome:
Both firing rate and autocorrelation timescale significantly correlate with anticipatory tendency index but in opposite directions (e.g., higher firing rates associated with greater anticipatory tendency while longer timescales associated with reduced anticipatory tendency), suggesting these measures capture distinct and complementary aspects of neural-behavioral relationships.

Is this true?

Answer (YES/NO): NO